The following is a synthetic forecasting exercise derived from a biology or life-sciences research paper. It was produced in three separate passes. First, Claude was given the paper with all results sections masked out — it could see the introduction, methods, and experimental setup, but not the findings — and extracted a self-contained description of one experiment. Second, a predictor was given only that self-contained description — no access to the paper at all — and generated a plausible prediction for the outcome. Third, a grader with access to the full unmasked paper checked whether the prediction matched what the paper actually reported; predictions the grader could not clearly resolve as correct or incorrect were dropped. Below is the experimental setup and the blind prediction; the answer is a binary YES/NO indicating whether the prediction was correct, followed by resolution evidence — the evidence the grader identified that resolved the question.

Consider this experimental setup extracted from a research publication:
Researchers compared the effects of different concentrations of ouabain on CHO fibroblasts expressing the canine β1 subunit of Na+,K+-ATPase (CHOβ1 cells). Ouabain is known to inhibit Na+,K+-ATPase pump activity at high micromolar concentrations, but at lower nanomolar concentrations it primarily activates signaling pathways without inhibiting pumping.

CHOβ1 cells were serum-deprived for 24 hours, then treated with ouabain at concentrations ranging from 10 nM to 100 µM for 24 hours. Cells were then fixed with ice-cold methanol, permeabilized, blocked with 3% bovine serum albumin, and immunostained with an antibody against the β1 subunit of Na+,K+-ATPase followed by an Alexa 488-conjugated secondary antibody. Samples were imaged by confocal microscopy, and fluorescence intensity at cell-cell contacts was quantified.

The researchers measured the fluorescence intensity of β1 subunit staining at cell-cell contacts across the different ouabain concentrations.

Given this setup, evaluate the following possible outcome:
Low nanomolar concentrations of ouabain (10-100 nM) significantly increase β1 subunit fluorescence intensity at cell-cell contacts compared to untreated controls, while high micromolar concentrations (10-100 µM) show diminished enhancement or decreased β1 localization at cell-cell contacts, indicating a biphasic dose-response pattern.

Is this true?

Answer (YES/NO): NO